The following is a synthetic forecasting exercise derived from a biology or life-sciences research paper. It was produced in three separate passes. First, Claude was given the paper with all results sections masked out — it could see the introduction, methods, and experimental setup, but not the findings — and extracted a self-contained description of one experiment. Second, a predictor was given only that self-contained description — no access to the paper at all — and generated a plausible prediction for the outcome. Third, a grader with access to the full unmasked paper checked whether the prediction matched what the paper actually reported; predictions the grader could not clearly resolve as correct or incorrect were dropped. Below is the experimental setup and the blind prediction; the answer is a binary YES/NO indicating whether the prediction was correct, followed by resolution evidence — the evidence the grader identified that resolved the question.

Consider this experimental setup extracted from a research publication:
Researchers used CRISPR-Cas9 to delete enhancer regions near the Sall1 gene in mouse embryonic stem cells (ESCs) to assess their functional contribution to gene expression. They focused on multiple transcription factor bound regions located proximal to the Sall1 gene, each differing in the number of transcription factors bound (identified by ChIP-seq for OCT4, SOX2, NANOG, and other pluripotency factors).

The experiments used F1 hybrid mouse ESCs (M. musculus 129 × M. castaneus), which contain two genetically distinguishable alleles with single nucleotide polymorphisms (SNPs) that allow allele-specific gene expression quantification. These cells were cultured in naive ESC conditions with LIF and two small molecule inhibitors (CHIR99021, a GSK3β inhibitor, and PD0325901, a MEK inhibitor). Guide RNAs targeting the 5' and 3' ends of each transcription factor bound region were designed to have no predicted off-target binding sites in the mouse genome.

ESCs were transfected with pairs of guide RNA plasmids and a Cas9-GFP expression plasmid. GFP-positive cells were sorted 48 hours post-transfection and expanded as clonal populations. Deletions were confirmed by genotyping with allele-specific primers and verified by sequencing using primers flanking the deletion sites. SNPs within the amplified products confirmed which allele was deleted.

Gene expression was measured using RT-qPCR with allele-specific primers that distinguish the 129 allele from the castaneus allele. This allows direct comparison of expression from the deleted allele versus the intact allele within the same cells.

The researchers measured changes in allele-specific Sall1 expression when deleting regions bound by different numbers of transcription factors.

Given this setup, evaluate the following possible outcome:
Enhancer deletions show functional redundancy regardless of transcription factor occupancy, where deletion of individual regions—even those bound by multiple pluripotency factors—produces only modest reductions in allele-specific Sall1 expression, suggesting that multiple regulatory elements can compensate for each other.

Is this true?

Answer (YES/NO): NO